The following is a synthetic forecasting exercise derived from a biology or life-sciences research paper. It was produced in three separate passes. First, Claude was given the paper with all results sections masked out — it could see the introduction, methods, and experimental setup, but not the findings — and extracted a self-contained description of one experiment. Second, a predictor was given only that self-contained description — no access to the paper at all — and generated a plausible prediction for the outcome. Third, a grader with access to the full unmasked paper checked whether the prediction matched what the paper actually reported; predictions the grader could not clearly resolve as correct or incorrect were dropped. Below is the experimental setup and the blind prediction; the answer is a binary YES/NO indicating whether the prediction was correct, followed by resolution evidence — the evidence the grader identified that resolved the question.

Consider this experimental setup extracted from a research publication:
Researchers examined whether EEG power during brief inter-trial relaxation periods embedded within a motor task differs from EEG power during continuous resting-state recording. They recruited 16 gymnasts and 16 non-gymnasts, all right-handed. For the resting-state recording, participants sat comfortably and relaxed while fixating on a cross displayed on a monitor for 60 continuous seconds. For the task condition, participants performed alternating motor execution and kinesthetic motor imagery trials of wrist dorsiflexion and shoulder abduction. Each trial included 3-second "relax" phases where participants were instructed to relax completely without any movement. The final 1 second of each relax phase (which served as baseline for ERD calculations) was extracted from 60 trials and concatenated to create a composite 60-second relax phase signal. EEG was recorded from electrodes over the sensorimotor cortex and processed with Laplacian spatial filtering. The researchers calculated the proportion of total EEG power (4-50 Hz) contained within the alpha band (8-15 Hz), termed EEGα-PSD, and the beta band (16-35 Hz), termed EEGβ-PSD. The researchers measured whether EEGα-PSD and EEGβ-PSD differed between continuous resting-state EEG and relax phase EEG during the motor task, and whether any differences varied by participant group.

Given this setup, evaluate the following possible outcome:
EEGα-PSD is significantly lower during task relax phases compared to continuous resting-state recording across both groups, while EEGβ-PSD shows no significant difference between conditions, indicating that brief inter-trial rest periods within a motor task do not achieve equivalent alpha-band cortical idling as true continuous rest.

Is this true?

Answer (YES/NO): NO